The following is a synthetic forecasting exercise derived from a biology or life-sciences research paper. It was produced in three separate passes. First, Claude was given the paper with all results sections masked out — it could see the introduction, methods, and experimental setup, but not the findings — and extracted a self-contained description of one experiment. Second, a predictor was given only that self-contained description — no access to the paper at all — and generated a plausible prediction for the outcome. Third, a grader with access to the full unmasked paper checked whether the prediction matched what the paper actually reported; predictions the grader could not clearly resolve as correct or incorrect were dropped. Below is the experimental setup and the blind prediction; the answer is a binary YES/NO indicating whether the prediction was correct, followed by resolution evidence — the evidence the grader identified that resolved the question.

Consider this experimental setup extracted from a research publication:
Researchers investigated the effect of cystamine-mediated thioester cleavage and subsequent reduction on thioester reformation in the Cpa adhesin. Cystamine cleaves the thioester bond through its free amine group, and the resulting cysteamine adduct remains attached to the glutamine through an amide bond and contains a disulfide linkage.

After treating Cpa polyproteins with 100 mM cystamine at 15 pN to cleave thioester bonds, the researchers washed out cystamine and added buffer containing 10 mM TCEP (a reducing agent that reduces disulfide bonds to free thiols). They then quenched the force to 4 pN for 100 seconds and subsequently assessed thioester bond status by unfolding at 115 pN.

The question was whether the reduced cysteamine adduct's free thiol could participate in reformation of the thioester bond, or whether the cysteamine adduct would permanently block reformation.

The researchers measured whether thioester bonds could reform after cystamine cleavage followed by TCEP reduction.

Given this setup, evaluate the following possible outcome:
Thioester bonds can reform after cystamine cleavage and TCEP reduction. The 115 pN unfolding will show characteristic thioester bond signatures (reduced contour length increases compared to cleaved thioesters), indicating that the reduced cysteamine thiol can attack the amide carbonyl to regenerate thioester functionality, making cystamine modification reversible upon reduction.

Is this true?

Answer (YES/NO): NO